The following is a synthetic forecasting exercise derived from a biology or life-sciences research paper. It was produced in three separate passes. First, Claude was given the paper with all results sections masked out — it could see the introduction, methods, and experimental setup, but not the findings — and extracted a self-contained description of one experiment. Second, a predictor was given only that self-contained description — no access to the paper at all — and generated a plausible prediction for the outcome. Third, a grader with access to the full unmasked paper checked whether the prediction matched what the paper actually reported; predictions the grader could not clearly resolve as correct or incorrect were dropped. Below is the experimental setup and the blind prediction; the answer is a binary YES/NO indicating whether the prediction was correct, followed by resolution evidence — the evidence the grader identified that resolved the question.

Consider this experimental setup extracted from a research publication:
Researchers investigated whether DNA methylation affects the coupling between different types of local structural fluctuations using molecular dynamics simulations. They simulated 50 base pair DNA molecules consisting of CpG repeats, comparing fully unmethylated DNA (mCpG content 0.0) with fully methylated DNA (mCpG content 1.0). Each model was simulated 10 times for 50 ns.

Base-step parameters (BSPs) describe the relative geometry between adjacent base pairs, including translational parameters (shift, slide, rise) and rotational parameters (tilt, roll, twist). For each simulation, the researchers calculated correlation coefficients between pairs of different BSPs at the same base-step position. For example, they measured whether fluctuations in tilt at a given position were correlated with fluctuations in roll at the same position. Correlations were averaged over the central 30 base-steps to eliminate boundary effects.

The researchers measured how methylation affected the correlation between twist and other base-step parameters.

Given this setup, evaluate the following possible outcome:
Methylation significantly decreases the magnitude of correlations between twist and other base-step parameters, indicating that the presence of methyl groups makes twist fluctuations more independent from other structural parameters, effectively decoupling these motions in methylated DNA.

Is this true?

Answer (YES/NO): NO